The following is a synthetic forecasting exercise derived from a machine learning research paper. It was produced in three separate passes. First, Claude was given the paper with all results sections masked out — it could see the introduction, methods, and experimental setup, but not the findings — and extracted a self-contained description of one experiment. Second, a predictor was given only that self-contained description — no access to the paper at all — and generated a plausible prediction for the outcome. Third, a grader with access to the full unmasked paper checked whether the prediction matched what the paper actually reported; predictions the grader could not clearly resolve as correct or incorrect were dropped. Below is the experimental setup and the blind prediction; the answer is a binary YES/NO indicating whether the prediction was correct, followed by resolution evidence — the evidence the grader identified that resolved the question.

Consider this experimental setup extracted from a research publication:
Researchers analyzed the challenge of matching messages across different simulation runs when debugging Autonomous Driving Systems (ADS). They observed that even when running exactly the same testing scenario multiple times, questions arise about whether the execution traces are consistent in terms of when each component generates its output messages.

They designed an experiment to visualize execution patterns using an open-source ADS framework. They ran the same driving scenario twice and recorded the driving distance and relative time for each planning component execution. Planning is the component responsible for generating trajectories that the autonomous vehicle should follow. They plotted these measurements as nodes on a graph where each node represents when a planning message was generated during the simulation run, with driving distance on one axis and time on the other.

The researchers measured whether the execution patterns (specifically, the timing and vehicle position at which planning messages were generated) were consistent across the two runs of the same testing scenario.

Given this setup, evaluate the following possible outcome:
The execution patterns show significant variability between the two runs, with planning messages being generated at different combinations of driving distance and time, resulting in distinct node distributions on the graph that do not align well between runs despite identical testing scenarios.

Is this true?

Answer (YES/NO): YES